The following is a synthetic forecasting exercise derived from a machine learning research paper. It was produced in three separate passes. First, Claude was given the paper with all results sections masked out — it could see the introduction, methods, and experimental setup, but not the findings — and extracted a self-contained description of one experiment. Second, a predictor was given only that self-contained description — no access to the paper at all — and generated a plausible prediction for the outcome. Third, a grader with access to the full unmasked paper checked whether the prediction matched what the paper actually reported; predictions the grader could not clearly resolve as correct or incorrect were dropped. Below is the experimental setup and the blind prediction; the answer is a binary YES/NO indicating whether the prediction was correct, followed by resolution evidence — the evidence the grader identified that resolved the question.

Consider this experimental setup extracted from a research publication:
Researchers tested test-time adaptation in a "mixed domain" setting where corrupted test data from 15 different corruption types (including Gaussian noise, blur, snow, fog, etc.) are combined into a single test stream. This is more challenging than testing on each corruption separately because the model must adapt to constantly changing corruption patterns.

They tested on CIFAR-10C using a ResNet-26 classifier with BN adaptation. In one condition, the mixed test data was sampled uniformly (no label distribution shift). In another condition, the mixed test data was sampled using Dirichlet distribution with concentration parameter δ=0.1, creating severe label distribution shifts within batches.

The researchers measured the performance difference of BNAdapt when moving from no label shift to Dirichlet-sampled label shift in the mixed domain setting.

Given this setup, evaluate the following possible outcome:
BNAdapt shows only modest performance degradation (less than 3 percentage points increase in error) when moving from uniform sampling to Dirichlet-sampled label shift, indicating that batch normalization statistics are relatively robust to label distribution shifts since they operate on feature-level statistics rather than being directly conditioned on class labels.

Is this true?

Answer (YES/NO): NO